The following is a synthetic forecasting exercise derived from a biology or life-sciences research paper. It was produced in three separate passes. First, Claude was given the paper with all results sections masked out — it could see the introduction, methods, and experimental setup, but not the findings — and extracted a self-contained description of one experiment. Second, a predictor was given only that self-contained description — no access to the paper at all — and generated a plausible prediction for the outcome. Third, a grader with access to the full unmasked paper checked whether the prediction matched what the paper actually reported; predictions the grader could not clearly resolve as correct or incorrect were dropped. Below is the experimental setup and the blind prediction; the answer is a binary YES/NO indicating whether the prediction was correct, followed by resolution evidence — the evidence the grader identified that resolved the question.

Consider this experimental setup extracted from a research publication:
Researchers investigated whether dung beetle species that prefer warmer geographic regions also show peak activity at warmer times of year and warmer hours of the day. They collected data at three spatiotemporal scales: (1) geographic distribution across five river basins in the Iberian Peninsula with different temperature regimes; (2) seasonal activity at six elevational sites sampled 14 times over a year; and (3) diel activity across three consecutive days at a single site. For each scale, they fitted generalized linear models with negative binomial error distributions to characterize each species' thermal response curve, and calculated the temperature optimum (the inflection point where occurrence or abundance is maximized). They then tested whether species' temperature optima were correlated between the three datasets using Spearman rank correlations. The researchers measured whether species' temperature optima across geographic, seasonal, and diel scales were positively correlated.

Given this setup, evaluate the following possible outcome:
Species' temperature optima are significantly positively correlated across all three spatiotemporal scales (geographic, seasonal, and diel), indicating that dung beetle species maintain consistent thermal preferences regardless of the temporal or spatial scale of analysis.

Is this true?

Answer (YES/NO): NO